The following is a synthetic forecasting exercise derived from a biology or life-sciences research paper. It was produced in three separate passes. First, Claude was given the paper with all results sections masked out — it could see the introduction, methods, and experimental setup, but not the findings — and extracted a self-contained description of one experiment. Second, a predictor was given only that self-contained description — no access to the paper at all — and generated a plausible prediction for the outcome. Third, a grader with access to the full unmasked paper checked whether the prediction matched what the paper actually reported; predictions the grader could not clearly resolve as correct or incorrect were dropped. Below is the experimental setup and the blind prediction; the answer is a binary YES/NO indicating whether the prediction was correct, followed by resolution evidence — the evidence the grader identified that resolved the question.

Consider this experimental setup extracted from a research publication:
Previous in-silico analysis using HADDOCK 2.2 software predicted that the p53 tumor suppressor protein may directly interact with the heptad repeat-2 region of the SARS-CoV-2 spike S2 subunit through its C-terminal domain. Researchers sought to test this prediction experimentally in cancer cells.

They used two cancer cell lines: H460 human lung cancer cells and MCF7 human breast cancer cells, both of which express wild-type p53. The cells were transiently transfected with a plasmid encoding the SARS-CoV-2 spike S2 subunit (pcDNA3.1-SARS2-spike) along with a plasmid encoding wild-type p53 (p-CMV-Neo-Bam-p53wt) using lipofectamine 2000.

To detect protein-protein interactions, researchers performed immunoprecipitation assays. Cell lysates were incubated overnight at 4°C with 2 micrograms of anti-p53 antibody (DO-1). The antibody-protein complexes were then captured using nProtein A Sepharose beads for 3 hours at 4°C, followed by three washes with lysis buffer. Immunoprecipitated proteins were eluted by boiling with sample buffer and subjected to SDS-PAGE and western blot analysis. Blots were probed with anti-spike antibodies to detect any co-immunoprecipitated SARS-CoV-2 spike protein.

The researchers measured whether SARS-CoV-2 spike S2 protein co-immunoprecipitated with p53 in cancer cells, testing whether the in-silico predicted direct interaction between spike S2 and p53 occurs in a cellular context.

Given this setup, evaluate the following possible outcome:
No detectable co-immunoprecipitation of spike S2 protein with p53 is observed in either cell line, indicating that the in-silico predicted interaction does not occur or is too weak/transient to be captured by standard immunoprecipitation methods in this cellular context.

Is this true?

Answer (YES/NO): YES